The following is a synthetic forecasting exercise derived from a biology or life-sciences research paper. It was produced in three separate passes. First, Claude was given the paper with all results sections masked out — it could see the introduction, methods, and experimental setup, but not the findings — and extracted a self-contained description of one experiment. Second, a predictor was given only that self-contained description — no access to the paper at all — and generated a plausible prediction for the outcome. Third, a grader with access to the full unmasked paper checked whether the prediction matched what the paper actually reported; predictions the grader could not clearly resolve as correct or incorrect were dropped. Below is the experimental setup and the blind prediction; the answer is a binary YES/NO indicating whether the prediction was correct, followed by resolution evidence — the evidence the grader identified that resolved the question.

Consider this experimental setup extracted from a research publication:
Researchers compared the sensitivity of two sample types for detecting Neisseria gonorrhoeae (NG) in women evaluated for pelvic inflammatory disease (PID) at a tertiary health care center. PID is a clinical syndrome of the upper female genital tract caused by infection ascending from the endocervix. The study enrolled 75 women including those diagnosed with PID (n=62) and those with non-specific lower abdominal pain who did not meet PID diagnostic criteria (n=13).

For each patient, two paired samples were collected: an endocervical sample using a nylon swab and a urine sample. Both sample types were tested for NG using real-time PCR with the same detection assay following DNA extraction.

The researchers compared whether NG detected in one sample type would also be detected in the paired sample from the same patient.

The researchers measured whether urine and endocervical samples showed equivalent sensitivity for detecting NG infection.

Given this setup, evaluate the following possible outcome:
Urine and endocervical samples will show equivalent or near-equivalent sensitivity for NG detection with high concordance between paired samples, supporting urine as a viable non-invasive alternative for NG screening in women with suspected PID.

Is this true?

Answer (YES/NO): NO